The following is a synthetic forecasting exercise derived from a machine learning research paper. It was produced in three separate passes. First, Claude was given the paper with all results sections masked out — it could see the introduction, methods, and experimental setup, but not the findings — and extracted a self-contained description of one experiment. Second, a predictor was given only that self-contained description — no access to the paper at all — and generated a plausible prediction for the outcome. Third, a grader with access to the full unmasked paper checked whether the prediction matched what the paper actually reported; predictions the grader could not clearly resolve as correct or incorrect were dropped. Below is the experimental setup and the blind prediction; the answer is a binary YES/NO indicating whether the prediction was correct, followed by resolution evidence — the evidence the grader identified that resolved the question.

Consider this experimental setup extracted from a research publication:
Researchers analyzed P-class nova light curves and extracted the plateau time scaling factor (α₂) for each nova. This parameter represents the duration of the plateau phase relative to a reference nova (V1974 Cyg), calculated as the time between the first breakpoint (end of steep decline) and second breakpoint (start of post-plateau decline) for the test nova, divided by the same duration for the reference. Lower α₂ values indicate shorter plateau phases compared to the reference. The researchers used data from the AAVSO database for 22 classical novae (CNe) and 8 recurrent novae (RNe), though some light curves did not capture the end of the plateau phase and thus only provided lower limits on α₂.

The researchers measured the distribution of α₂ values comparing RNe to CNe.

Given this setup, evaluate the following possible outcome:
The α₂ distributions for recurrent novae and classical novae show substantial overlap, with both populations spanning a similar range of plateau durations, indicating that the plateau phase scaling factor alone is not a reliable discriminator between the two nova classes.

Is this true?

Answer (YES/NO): NO